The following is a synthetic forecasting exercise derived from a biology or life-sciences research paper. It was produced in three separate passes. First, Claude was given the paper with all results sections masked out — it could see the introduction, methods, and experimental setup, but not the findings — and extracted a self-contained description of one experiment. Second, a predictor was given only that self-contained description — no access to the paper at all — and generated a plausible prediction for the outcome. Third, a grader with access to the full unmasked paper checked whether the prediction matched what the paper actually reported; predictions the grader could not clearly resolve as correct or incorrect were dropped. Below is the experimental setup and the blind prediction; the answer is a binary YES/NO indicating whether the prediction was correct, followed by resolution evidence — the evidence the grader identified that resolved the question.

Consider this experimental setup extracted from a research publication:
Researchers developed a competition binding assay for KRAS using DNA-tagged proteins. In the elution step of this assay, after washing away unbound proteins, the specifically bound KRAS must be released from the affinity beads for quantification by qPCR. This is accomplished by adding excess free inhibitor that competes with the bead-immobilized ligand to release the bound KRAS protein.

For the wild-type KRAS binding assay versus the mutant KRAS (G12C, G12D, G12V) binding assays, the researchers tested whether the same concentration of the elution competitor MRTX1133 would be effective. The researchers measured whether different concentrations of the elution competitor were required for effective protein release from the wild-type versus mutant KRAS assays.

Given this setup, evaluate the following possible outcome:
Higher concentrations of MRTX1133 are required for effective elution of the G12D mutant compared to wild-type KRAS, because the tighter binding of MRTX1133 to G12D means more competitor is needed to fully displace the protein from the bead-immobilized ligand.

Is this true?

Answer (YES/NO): NO